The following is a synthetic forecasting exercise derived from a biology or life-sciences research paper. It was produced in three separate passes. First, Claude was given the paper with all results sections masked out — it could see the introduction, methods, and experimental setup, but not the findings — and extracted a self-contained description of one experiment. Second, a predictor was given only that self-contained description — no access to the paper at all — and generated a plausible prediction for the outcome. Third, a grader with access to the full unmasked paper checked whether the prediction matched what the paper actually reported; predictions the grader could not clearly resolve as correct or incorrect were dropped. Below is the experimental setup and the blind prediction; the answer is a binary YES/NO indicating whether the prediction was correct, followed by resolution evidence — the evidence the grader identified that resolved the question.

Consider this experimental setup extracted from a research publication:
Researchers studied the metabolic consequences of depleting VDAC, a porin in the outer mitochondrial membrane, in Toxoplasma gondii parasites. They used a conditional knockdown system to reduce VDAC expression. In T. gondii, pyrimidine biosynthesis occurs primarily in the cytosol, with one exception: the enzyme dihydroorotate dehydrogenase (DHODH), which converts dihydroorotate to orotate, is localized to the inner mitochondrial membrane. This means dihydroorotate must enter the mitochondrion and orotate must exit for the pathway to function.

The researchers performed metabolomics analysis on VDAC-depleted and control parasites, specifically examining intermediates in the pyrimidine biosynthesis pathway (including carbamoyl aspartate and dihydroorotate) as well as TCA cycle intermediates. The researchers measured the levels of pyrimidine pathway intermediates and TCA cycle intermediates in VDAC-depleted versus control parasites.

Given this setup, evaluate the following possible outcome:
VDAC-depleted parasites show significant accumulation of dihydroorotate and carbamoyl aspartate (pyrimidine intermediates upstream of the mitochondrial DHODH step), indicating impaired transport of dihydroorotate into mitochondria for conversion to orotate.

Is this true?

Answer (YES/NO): YES